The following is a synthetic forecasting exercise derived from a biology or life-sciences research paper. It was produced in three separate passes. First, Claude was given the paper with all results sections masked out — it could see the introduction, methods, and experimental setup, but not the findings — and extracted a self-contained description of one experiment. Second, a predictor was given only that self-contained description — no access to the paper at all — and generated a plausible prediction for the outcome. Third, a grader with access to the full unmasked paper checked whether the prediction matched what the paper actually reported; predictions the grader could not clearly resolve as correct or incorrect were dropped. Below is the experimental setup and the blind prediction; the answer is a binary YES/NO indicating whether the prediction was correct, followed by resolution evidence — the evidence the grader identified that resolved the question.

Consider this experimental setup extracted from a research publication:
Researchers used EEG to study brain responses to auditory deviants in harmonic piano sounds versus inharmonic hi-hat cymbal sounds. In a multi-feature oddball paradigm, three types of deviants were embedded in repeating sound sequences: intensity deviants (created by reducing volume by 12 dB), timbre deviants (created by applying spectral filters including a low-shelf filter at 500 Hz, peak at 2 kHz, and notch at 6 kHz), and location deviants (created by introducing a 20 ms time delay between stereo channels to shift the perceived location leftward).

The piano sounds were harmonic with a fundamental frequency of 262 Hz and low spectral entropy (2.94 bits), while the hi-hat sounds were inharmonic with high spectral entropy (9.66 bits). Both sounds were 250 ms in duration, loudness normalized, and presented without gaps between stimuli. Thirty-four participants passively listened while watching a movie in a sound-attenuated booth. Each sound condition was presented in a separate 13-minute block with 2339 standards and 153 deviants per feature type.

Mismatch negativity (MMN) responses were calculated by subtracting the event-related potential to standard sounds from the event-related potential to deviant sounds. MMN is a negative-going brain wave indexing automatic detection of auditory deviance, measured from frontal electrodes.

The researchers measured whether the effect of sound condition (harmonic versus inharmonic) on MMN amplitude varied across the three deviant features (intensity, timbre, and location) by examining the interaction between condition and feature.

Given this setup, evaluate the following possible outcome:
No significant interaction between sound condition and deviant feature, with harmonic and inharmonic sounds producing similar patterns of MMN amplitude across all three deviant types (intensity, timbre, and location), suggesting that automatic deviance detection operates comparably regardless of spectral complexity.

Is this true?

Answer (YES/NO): NO